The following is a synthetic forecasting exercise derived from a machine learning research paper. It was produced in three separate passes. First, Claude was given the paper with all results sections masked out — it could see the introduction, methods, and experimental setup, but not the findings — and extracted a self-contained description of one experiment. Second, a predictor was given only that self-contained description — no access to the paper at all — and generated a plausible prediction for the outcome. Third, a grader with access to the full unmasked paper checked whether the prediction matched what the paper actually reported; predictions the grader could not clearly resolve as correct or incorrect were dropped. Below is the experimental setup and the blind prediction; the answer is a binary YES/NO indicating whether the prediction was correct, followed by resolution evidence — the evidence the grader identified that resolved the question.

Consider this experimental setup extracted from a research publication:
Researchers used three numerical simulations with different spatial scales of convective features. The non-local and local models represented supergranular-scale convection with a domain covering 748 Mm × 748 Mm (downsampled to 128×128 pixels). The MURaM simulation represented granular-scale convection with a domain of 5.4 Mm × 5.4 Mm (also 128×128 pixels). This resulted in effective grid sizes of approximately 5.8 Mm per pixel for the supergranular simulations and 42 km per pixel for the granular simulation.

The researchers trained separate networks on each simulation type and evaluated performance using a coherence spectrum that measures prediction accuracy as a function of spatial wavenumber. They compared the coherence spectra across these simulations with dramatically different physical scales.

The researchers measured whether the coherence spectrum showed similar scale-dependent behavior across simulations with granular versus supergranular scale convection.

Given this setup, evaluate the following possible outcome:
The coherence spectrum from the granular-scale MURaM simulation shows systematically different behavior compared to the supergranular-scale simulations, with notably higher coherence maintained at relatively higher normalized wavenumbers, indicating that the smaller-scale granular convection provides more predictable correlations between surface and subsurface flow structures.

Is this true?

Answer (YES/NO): NO